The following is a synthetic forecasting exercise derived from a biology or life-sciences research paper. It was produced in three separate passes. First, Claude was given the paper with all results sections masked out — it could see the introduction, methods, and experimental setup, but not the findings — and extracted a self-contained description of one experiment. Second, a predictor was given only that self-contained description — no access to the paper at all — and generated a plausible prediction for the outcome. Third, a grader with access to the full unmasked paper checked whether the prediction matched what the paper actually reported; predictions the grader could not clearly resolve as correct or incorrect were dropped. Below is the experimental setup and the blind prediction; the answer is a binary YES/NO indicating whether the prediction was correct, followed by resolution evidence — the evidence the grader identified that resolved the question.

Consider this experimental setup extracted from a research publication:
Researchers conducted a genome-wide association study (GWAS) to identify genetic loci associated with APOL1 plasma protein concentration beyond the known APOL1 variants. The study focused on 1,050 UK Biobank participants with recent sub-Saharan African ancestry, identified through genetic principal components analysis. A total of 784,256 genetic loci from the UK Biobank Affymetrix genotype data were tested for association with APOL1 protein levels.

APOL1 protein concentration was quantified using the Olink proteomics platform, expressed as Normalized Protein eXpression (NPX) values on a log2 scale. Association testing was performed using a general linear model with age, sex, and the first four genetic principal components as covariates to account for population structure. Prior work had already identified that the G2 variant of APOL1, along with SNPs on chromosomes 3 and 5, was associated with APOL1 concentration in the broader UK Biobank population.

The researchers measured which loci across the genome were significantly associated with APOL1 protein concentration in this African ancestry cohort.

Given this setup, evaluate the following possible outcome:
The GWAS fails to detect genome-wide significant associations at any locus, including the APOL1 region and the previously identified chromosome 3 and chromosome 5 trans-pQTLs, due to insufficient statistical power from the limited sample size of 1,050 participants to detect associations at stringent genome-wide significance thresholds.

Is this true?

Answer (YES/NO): NO